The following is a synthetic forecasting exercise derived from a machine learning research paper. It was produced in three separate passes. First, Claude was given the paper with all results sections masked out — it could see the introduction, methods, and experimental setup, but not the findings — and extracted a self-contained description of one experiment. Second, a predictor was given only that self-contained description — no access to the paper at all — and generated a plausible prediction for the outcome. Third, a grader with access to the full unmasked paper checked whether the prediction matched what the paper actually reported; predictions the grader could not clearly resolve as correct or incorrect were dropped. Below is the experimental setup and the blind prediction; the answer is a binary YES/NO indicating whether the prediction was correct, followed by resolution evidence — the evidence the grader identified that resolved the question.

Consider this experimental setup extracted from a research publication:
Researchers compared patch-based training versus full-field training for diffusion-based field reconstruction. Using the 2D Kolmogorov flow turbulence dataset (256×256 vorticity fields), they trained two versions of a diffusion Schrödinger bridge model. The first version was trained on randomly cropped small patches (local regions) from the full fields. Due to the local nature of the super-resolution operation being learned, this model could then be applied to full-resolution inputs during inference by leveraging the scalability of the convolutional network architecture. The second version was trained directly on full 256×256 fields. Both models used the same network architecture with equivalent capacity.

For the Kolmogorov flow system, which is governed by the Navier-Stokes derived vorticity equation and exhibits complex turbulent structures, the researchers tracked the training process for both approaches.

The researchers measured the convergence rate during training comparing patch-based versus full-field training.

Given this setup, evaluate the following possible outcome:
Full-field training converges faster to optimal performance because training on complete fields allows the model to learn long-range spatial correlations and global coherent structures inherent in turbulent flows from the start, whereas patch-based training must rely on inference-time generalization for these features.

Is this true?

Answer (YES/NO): NO